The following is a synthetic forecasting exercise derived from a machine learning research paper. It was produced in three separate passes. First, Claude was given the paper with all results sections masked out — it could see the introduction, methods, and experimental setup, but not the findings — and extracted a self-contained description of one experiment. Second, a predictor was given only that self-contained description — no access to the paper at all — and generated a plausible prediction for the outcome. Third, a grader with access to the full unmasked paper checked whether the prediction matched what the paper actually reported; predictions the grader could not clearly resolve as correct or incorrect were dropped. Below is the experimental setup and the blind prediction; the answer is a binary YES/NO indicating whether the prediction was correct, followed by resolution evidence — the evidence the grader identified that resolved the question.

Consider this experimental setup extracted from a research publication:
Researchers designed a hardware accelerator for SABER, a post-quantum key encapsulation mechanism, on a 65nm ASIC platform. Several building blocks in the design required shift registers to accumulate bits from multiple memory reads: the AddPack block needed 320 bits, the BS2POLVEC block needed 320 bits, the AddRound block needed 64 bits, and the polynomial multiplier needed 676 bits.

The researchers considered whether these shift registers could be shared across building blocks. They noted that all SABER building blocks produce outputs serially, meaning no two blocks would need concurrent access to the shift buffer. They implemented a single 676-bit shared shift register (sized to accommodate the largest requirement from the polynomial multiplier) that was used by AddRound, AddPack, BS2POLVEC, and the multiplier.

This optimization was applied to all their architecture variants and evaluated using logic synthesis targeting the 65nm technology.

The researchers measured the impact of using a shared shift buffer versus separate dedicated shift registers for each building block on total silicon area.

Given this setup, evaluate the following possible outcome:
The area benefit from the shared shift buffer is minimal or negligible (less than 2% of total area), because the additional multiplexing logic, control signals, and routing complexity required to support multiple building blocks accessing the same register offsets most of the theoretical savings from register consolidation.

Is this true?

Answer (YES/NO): NO